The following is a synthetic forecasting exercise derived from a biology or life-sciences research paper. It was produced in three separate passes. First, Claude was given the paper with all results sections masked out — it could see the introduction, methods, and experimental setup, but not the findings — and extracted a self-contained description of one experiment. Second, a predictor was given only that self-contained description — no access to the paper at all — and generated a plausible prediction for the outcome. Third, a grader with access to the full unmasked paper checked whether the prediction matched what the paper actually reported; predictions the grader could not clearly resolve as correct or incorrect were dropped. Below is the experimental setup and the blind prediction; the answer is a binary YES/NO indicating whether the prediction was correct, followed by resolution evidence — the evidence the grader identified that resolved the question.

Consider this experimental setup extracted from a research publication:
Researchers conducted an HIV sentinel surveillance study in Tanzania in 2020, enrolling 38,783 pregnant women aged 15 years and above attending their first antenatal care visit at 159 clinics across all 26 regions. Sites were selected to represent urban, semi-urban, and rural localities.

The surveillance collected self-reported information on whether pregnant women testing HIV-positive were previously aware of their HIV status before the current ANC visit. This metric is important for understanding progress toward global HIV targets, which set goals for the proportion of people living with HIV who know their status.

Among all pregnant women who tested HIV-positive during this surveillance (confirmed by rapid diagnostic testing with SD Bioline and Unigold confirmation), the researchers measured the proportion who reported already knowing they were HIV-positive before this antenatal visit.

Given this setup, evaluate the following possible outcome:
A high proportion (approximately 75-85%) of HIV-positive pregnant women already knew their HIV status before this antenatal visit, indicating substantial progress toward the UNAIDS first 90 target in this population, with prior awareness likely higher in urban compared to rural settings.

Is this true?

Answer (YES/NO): NO